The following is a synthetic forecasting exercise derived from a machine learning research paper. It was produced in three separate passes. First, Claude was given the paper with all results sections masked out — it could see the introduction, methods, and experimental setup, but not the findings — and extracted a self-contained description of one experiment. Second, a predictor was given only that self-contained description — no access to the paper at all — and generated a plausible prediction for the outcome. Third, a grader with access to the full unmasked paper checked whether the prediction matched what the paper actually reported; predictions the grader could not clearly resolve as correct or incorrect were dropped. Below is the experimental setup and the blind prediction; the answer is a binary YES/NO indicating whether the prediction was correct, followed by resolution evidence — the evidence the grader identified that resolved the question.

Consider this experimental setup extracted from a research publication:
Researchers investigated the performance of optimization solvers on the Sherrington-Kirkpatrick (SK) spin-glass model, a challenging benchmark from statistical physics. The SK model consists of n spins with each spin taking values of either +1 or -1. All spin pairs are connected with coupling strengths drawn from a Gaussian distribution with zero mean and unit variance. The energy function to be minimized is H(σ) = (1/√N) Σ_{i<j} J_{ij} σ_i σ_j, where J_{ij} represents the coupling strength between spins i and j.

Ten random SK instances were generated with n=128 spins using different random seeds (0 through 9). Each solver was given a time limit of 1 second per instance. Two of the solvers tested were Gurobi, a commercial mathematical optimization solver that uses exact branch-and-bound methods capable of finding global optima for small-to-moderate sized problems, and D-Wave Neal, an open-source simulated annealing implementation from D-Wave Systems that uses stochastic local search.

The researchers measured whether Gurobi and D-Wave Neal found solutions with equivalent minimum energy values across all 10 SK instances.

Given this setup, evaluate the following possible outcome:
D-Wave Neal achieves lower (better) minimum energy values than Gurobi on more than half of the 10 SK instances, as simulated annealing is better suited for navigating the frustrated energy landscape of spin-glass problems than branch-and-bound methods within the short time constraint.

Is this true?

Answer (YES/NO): NO